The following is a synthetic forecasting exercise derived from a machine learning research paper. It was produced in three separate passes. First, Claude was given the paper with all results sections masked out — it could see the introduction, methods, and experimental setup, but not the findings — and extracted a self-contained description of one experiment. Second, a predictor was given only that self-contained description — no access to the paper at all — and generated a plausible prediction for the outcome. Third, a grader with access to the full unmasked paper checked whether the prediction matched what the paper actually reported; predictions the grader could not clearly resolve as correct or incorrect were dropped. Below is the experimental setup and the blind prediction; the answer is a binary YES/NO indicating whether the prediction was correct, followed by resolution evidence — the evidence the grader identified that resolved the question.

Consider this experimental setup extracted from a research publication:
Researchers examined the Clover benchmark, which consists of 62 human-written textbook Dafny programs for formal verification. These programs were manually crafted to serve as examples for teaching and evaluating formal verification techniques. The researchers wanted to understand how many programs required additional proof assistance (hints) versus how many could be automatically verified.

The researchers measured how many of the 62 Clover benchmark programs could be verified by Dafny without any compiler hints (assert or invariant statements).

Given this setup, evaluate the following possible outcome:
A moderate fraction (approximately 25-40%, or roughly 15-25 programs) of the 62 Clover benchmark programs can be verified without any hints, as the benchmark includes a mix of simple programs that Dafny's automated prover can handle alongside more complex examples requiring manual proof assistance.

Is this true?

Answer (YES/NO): YES